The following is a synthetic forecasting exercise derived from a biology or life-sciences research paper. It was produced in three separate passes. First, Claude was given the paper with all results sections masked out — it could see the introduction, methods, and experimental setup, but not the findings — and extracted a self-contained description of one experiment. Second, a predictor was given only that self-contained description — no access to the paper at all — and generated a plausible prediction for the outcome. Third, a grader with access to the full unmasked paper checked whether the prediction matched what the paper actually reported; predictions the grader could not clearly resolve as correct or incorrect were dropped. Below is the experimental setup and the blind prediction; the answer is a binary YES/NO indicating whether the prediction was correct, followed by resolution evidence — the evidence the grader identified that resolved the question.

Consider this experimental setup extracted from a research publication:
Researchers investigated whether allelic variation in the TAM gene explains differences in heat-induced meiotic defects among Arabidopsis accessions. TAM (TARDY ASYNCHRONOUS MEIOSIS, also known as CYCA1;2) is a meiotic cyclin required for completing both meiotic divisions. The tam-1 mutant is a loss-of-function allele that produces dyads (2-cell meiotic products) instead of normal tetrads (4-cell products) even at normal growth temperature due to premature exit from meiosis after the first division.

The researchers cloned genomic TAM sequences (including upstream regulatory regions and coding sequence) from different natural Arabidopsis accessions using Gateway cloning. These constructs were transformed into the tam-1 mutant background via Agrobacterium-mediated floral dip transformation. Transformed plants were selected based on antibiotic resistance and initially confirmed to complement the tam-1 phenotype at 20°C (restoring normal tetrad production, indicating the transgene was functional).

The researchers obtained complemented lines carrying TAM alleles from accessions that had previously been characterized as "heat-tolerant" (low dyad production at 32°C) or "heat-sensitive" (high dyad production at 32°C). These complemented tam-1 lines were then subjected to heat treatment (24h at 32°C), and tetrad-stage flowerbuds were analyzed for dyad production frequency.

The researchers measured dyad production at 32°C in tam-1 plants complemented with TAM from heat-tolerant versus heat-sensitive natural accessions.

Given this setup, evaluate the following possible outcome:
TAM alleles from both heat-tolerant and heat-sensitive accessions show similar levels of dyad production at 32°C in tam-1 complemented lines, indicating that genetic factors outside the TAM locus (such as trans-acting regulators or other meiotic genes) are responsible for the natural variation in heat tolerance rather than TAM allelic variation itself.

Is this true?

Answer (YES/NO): NO